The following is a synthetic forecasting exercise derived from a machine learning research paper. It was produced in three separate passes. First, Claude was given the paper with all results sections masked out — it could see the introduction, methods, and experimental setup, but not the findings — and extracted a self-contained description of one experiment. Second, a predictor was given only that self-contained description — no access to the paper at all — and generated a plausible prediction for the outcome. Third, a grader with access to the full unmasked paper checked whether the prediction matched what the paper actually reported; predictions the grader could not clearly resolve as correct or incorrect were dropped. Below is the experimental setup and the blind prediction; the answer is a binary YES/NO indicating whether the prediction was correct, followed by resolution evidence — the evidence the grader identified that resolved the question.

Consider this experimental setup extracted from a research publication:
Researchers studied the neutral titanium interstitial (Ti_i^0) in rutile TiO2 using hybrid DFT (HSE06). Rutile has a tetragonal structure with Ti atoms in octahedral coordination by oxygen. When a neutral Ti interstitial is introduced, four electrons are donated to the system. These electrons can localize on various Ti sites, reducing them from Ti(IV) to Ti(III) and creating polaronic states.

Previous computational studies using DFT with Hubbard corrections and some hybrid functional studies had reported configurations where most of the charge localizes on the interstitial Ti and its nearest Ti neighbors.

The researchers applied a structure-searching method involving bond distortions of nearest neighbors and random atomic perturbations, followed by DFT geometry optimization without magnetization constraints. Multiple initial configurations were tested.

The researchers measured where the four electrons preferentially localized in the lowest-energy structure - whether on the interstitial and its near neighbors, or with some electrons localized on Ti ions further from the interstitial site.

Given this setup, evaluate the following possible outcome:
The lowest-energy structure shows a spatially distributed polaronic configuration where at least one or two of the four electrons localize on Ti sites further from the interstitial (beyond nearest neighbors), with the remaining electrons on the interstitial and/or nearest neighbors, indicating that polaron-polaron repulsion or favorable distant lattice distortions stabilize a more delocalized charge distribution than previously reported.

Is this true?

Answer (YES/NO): YES